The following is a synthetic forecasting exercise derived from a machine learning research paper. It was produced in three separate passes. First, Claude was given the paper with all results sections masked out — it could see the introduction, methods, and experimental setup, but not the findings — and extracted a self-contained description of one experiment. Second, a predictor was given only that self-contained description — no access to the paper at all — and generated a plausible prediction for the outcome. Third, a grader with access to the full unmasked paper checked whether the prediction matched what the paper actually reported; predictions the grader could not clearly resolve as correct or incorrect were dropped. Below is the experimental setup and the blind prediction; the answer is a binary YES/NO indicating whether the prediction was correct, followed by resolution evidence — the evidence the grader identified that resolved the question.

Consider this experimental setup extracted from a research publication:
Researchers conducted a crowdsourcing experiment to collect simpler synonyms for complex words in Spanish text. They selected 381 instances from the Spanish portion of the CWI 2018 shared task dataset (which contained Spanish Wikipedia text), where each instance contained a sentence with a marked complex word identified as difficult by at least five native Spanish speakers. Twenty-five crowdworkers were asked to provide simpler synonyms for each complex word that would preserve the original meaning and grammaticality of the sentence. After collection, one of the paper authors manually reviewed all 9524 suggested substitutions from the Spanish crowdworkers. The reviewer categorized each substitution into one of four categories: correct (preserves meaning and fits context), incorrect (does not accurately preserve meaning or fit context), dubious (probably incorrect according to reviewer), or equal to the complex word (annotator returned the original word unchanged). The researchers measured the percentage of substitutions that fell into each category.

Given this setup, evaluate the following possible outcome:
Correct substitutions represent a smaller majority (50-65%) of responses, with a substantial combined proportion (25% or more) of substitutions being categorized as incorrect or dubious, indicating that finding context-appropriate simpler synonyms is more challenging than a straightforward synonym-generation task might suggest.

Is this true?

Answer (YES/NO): NO